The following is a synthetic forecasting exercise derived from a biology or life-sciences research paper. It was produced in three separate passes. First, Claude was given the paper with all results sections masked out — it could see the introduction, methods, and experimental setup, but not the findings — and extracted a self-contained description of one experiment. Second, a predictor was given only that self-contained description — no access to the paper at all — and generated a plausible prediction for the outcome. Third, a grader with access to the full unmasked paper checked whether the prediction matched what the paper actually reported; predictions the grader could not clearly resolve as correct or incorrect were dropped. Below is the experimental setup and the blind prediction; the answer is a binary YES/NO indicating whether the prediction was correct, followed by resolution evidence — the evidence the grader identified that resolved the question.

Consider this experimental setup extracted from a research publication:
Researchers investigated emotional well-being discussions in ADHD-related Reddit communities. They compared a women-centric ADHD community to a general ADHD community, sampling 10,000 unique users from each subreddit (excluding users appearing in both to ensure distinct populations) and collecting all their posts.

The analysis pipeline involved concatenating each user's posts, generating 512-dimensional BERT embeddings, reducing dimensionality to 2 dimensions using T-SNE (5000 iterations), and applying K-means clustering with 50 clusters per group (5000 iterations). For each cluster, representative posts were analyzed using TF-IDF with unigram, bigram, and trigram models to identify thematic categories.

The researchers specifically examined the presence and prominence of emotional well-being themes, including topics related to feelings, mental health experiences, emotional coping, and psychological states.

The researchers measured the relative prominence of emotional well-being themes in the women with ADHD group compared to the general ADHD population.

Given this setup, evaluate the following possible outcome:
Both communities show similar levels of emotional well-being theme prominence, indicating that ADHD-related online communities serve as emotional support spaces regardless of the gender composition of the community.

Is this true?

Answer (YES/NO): NO